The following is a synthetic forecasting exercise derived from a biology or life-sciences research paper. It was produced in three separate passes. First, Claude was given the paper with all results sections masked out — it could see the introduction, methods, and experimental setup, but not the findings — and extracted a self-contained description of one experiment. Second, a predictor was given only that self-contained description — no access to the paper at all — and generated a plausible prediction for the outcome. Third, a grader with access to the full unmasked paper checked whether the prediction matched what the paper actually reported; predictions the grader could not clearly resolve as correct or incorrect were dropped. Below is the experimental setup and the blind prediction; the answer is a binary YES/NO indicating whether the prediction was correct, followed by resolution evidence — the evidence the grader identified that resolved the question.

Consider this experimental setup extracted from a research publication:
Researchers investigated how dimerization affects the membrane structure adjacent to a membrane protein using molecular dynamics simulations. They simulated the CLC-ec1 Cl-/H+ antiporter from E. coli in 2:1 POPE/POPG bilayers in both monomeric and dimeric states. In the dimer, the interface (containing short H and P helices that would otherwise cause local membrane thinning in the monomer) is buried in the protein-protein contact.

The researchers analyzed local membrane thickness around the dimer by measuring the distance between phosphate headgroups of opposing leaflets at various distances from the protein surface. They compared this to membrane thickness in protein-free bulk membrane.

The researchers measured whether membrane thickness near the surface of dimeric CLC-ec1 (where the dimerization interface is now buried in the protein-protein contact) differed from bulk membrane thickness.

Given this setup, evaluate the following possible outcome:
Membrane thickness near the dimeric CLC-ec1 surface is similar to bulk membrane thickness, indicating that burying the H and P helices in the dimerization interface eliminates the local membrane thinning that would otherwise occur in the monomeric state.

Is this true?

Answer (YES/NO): YES